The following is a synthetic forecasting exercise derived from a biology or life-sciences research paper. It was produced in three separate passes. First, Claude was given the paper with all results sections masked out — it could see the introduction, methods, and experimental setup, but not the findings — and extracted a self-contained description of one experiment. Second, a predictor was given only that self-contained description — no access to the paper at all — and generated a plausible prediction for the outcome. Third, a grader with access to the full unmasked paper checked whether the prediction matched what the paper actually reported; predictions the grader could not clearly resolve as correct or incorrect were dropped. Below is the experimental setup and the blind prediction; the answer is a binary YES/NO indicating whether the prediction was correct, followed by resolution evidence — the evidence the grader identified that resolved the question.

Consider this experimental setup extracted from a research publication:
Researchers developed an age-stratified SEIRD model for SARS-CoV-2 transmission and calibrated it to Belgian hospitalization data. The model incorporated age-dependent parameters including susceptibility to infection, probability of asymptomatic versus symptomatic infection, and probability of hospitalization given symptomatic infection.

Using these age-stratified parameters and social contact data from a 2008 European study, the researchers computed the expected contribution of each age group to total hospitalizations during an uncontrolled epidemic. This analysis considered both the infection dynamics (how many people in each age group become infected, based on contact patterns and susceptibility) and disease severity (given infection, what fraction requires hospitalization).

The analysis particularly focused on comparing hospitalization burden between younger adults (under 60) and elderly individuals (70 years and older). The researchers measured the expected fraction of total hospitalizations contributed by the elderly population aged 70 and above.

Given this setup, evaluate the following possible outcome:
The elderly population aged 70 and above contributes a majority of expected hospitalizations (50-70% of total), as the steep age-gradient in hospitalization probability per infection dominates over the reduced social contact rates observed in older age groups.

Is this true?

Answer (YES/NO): YES